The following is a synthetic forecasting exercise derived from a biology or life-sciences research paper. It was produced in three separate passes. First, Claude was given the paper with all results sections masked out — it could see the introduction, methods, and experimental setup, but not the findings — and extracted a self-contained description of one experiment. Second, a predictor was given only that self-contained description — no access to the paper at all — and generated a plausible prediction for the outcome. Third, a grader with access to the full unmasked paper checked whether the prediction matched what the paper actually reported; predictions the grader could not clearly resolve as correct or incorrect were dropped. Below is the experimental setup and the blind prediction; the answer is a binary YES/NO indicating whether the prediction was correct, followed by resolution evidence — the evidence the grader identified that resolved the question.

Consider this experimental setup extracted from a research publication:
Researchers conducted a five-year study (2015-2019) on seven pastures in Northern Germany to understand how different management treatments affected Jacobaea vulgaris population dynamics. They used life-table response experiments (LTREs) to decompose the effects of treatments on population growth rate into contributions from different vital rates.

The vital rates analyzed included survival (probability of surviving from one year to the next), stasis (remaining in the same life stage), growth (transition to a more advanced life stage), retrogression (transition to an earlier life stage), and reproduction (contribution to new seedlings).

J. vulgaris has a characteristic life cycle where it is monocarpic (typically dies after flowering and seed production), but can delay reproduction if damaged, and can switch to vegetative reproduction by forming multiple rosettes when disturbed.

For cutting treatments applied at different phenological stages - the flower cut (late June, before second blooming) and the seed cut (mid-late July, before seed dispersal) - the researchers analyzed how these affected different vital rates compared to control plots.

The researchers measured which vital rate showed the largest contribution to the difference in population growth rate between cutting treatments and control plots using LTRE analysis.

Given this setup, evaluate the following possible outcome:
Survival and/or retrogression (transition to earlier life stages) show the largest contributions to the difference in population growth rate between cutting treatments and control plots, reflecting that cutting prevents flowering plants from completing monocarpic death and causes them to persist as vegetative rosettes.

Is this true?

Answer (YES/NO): NO